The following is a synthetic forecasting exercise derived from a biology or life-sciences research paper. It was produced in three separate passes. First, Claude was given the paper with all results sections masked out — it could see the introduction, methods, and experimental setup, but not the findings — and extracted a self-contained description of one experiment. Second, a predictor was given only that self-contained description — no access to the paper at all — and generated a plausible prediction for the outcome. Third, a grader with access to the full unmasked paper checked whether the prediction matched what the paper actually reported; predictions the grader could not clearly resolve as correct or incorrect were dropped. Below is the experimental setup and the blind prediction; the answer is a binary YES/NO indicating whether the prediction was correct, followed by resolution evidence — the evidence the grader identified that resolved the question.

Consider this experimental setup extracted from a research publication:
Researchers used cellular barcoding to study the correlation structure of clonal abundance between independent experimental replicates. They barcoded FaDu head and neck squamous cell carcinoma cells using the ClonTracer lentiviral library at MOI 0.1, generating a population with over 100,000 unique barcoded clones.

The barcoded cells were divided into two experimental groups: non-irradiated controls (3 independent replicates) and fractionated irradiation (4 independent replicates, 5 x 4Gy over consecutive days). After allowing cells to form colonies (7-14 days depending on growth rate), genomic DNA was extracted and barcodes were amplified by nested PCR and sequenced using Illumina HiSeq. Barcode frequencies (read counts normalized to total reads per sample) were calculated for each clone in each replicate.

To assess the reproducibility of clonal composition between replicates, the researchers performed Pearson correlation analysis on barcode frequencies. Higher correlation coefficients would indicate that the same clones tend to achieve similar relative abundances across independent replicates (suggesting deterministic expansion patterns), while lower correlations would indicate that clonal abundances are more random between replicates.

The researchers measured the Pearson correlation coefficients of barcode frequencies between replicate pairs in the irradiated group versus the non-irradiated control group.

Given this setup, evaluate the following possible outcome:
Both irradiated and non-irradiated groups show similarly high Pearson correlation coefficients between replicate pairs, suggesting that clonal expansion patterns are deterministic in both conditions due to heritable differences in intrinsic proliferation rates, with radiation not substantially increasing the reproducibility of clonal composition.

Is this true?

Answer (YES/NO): NO